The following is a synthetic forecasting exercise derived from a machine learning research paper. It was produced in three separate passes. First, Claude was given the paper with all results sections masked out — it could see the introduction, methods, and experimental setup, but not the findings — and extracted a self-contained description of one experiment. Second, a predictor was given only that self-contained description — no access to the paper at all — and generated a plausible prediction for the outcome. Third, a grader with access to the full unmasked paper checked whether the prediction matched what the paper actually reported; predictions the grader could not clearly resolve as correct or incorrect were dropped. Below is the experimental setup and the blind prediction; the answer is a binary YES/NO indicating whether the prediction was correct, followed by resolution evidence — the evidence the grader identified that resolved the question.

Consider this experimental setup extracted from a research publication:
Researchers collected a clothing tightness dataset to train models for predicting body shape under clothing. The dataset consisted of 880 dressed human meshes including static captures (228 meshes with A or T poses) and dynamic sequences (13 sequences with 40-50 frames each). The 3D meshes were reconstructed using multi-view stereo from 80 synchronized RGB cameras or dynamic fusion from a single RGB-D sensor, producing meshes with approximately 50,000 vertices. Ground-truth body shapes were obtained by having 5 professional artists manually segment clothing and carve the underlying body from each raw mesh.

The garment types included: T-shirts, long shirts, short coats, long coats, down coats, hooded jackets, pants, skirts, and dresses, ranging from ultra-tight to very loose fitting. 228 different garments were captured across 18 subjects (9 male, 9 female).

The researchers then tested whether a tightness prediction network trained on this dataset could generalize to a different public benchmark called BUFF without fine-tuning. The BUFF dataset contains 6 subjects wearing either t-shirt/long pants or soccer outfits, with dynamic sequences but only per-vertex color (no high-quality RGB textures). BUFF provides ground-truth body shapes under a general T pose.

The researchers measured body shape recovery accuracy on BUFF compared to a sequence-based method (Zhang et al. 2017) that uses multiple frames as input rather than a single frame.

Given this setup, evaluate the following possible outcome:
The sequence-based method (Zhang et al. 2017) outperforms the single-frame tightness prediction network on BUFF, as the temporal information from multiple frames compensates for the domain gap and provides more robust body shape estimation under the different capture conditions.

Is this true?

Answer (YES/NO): NO